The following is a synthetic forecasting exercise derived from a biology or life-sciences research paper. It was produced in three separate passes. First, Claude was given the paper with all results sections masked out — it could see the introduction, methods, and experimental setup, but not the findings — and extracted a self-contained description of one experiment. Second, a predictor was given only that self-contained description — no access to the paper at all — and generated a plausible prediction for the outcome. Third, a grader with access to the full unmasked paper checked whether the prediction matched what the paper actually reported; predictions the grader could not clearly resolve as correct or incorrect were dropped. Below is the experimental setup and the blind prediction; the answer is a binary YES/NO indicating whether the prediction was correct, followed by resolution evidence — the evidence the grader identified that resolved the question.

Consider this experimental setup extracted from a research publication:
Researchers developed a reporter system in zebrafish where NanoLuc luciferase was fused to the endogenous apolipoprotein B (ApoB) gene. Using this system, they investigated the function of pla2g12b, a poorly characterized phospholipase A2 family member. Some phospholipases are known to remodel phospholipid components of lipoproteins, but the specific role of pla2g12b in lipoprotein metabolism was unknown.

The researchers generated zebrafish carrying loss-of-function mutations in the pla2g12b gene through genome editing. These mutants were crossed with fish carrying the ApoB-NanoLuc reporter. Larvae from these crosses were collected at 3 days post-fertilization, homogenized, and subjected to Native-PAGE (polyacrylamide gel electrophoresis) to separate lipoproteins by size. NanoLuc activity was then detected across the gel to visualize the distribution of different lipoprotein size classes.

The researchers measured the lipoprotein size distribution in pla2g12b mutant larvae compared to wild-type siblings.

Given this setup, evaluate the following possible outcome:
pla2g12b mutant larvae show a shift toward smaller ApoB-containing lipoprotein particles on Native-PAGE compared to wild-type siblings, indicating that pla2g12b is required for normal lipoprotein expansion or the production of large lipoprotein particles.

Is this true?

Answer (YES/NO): YES